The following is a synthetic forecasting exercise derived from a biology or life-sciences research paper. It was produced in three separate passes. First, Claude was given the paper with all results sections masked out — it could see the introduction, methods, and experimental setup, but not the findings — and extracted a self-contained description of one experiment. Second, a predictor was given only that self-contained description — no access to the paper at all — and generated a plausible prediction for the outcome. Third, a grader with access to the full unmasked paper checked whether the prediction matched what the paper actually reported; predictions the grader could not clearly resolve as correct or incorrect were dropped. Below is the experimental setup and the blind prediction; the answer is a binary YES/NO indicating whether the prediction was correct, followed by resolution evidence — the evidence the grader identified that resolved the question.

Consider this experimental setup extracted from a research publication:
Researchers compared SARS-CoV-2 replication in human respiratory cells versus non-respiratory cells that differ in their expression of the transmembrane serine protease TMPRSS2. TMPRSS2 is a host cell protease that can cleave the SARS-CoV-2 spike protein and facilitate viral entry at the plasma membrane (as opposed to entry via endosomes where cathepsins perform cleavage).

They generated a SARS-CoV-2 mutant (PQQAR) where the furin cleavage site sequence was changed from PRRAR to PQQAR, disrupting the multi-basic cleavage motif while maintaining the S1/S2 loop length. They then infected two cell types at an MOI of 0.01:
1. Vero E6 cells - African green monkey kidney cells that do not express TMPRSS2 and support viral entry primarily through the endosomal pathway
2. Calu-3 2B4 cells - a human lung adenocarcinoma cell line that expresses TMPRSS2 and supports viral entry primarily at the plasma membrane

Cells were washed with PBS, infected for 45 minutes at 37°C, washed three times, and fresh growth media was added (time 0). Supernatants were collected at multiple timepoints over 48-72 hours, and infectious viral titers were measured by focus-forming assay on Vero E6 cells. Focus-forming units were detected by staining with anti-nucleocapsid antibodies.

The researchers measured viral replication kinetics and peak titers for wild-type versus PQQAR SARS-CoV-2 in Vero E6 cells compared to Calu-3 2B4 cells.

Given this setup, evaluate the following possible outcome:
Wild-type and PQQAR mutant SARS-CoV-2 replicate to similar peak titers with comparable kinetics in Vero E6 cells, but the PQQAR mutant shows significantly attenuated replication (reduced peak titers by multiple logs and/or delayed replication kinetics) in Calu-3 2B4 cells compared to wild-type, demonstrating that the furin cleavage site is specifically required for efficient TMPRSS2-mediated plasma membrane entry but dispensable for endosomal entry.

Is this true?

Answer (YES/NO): YES